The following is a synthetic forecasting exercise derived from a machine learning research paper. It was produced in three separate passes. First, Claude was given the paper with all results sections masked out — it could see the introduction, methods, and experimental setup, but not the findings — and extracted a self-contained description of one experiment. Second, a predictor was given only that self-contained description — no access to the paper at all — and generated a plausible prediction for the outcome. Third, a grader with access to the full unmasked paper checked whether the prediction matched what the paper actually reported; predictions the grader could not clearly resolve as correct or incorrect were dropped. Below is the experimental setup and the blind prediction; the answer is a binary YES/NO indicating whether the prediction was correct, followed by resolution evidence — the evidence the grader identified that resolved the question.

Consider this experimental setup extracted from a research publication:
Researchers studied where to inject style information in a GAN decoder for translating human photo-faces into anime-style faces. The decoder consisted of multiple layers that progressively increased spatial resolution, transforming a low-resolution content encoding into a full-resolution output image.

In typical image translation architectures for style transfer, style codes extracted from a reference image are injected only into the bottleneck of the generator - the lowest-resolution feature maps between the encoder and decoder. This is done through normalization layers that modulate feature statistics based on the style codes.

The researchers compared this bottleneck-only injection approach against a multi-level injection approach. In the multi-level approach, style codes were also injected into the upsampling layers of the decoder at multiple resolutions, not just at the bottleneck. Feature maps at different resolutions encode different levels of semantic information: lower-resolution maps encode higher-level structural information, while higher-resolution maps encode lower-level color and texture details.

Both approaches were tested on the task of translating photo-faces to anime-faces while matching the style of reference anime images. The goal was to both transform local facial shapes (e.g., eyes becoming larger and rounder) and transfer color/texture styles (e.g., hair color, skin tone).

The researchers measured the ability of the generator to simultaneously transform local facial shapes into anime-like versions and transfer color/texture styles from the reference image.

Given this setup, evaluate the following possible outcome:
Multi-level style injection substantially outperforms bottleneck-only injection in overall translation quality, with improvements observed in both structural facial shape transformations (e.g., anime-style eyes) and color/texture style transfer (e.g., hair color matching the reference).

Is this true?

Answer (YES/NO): YES